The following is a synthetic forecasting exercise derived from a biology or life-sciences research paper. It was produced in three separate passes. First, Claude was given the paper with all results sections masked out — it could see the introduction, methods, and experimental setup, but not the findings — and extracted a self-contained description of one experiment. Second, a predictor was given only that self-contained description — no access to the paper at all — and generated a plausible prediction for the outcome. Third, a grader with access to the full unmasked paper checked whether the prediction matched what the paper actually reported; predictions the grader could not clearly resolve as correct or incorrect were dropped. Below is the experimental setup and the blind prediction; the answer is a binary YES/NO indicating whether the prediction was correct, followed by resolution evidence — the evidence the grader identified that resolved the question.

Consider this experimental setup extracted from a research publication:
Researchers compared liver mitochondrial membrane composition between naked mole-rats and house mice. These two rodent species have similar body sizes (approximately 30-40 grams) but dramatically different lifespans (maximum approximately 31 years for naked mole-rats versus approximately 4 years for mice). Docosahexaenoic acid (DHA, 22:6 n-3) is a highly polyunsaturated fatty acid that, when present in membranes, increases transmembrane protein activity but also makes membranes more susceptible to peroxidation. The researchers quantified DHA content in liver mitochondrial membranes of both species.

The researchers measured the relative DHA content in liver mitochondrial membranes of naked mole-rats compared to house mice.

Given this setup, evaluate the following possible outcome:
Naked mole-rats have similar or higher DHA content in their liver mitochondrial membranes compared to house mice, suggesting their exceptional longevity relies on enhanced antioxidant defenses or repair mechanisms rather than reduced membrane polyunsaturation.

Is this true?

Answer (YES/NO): NO